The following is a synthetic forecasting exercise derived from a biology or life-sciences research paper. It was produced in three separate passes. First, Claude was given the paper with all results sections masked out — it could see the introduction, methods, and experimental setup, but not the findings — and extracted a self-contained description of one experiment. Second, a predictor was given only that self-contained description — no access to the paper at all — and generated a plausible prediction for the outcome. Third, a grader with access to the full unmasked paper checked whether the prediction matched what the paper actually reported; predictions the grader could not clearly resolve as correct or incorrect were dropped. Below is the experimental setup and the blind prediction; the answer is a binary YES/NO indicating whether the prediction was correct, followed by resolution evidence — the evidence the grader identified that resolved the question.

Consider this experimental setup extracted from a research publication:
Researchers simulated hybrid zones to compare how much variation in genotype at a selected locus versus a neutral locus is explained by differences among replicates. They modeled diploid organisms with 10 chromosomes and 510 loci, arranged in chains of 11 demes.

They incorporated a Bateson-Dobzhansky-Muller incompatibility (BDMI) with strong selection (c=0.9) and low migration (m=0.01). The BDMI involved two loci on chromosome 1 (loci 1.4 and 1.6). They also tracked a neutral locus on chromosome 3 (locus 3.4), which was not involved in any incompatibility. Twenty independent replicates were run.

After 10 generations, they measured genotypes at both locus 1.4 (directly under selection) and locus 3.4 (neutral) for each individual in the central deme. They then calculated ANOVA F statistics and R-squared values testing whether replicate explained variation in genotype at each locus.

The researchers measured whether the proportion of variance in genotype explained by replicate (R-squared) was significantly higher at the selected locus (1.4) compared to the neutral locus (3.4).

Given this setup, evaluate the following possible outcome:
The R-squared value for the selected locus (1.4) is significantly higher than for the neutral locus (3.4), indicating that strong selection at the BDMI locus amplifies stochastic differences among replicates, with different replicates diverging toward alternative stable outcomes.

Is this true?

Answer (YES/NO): NO